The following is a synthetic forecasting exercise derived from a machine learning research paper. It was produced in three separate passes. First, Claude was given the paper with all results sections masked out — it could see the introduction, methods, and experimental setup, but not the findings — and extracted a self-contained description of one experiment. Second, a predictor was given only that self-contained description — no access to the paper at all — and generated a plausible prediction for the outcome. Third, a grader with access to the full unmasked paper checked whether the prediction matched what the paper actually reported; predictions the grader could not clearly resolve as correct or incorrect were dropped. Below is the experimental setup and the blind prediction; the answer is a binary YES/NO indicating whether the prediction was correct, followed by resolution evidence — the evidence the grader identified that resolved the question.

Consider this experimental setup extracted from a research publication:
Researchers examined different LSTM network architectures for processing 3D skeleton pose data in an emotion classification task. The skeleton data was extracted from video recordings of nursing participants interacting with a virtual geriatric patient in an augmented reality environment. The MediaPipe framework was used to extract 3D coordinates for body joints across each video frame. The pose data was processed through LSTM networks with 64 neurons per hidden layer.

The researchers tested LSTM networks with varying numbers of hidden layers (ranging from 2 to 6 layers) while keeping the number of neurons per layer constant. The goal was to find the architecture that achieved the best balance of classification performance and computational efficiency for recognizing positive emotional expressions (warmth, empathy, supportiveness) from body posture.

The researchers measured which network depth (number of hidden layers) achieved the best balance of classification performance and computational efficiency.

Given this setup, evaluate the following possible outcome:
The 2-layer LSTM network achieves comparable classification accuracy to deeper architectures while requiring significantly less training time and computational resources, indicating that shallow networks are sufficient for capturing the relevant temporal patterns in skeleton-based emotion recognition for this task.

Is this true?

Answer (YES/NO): NO